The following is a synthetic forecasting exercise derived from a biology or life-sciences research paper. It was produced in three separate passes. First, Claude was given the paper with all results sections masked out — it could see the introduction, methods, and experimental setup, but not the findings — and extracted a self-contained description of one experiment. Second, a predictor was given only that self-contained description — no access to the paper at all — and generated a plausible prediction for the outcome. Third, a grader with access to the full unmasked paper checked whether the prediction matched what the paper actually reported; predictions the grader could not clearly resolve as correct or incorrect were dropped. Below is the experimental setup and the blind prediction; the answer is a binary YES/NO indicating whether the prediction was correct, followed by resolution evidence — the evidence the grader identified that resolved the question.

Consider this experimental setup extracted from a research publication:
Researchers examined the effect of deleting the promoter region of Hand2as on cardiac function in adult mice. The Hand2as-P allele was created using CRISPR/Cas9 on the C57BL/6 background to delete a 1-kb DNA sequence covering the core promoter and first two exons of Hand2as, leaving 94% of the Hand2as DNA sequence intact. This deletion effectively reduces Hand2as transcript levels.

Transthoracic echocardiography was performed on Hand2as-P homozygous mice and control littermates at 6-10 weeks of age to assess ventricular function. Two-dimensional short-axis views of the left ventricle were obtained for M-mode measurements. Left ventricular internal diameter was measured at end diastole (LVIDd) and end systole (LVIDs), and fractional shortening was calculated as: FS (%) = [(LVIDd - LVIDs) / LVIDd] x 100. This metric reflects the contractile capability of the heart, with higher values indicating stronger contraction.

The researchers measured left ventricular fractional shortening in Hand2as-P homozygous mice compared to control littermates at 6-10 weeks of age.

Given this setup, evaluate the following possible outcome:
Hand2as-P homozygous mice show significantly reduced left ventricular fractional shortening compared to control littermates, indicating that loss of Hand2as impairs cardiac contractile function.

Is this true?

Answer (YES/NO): NO